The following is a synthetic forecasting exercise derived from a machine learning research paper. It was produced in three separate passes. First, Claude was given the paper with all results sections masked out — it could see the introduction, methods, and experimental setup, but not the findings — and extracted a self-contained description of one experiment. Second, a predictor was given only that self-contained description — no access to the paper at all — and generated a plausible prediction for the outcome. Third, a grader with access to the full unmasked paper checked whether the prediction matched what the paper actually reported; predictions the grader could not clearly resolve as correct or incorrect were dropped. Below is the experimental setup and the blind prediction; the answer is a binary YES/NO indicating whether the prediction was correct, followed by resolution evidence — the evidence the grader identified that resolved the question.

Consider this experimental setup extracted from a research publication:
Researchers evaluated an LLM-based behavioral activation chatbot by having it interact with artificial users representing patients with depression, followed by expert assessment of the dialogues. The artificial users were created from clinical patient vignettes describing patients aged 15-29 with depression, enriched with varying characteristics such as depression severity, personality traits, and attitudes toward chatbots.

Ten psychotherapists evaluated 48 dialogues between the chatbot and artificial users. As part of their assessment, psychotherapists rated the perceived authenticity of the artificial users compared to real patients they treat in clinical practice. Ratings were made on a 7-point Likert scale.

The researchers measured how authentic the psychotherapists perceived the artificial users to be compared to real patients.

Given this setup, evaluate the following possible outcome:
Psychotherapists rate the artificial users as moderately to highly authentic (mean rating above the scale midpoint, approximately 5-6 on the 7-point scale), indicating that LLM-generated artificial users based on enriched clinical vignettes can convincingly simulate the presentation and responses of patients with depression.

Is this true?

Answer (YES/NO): NO